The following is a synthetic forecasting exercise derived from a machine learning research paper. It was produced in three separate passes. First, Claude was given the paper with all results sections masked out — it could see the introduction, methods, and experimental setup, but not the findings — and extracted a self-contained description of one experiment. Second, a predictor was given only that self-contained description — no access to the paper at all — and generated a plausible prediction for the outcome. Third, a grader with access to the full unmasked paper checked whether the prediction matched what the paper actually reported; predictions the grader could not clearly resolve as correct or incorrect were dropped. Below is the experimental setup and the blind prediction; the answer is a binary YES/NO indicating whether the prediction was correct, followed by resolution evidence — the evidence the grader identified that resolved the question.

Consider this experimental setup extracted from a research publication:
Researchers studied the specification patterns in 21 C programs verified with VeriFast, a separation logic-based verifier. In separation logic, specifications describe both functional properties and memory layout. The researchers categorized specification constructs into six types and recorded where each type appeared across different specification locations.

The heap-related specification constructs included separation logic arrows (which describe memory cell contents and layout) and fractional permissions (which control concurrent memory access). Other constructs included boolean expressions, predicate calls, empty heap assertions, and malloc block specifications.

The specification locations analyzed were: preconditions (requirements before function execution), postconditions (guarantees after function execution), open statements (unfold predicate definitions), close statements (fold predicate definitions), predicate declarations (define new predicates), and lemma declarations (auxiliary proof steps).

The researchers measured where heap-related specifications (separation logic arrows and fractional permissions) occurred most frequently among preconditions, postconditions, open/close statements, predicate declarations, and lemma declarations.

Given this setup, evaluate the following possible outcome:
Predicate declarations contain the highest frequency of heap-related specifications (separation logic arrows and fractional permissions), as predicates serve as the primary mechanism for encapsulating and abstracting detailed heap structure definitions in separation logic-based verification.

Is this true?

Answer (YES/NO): YES